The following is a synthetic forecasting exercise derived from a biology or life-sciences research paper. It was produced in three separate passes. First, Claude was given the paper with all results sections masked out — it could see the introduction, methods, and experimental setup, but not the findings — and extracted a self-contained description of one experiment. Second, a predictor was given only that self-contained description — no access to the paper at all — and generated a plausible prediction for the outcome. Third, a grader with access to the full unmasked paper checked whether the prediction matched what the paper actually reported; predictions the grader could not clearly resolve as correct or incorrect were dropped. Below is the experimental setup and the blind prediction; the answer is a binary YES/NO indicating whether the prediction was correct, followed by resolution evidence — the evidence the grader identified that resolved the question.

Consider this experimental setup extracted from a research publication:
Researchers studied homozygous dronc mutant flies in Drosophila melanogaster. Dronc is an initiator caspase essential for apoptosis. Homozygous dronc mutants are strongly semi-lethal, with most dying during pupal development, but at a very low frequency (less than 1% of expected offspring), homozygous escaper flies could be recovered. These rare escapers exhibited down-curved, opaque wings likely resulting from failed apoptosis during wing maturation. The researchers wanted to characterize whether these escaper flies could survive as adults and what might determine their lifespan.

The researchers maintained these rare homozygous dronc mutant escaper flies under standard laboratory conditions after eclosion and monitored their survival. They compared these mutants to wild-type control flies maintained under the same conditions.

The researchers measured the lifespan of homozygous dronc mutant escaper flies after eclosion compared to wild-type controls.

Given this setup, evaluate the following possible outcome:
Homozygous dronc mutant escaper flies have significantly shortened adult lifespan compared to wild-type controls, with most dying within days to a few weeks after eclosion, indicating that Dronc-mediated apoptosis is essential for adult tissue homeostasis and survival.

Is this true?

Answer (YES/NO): NO